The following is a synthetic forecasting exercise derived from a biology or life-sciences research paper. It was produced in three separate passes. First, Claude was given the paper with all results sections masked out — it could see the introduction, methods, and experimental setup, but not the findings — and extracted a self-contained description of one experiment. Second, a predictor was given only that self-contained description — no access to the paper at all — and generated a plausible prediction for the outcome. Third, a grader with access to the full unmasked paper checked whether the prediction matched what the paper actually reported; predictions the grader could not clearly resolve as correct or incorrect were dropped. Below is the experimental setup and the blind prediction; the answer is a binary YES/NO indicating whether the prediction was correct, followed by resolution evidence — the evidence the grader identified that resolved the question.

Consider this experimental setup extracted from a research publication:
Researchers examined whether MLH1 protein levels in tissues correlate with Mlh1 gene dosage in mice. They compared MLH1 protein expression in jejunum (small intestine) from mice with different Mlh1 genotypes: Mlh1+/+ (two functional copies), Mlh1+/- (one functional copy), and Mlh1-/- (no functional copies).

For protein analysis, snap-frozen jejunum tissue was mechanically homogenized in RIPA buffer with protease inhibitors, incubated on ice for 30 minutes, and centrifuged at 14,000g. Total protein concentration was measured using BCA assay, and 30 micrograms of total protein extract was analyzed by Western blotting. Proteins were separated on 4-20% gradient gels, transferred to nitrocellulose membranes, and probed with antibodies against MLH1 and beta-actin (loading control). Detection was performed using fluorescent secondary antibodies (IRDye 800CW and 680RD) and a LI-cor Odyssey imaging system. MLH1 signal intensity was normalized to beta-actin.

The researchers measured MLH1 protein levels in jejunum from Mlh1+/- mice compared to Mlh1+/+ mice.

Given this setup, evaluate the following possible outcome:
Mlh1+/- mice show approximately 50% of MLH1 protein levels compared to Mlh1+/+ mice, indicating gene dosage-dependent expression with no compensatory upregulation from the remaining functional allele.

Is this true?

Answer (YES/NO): NO